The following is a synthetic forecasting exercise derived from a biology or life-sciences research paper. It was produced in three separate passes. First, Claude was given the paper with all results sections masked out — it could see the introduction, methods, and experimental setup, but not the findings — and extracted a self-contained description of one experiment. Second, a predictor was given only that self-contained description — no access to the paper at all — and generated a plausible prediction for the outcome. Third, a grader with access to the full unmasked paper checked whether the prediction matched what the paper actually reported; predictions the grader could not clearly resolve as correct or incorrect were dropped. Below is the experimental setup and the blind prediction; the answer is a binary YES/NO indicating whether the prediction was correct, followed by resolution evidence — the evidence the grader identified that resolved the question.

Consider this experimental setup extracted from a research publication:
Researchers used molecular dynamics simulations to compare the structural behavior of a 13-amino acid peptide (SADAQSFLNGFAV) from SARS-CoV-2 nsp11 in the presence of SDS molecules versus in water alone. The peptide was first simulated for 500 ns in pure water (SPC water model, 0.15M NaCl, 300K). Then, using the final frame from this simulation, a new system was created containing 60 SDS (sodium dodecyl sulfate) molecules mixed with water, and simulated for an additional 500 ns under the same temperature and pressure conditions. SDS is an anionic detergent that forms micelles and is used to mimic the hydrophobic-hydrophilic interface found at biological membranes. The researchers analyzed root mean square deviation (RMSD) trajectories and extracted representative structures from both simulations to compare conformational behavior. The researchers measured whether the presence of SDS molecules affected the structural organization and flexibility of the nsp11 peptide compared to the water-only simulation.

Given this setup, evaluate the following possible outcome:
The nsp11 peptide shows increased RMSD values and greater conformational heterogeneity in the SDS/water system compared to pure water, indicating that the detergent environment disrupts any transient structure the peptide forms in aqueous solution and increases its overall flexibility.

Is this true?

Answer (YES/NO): NO